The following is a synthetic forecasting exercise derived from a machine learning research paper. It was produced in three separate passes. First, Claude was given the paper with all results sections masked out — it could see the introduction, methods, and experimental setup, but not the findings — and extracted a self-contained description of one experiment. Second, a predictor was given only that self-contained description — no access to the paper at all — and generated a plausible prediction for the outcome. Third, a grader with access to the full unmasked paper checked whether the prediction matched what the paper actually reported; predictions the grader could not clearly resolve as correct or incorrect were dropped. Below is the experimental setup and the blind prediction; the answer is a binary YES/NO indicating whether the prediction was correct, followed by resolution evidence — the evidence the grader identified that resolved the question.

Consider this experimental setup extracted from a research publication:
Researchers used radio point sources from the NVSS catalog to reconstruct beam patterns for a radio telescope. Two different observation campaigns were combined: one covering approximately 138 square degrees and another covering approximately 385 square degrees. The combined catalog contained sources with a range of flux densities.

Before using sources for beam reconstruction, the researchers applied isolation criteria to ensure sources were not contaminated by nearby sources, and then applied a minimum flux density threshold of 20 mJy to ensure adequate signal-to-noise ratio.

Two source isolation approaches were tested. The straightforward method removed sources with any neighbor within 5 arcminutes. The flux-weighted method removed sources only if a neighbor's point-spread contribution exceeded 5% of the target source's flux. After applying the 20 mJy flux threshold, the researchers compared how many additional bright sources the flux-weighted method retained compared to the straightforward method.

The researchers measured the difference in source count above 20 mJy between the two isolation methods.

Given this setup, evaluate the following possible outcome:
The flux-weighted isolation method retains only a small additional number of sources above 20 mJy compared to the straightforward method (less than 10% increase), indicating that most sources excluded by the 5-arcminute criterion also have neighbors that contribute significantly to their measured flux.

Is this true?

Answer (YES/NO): NO